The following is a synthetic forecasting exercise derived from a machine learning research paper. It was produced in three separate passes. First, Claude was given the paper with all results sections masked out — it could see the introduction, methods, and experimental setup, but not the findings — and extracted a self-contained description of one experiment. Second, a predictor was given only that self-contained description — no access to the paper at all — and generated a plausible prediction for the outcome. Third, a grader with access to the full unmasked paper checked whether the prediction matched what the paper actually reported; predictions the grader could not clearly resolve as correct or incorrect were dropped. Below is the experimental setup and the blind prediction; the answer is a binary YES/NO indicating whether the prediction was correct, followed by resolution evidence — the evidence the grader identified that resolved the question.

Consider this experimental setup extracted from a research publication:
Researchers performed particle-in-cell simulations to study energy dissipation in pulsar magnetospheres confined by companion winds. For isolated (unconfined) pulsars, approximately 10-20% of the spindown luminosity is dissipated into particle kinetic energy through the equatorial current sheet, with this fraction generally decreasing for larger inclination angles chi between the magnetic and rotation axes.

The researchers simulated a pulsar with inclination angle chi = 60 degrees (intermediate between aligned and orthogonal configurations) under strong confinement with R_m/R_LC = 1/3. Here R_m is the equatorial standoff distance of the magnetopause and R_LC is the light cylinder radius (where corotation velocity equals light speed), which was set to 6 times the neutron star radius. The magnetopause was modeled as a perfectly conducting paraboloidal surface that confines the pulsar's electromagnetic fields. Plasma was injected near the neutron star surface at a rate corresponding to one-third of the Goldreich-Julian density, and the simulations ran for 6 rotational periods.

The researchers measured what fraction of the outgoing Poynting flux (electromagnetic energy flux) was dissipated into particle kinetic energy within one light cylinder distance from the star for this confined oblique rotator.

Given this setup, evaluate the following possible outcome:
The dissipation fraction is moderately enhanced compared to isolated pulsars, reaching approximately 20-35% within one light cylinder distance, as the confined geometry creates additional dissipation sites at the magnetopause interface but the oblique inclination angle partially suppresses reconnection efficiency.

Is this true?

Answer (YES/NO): NO